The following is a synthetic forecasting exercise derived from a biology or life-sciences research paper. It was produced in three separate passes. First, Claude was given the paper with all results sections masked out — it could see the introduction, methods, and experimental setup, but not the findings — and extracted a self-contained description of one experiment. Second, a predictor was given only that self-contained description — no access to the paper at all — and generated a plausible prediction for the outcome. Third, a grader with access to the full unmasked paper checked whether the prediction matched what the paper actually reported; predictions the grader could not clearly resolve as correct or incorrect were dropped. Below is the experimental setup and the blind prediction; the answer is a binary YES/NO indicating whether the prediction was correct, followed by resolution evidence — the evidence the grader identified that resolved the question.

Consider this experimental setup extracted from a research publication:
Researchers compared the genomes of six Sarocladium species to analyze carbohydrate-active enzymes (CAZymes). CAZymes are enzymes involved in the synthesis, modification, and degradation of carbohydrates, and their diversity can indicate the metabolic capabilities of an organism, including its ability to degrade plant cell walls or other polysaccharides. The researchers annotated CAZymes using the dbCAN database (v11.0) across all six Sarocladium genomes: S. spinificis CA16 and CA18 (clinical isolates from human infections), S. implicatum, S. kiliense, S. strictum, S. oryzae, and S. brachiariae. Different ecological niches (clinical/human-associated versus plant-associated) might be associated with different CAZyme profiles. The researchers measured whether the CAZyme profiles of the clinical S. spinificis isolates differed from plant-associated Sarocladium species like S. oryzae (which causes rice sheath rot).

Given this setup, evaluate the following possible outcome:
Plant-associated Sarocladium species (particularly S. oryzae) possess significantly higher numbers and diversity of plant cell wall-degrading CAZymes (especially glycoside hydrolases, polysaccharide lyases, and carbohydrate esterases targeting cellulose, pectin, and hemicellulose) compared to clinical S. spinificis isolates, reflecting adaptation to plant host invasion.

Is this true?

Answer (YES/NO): NO